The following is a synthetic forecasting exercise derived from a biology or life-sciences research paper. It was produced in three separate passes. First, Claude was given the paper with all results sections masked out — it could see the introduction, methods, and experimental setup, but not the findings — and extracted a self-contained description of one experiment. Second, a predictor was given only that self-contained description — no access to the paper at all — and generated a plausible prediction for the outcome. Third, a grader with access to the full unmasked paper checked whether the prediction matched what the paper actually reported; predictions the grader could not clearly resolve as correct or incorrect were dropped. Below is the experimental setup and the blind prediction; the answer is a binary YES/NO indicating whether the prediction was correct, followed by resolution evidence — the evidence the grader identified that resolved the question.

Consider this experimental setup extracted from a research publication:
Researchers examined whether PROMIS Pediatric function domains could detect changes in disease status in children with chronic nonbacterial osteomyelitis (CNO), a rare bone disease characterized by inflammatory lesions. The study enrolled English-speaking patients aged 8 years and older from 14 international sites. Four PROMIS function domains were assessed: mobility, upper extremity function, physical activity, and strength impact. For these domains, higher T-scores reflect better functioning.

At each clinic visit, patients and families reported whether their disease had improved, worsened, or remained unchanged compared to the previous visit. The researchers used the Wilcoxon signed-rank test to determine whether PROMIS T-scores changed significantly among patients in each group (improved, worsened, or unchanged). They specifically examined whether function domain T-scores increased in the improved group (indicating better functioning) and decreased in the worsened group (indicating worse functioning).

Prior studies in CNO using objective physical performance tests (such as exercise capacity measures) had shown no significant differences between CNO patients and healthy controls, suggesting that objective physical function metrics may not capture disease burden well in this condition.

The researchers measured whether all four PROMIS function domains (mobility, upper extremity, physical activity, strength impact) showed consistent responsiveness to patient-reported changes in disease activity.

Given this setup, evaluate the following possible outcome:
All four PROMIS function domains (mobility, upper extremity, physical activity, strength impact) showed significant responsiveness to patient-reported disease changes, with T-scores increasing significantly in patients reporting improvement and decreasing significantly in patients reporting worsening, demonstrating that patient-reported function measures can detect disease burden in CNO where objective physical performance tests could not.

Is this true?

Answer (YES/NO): NO